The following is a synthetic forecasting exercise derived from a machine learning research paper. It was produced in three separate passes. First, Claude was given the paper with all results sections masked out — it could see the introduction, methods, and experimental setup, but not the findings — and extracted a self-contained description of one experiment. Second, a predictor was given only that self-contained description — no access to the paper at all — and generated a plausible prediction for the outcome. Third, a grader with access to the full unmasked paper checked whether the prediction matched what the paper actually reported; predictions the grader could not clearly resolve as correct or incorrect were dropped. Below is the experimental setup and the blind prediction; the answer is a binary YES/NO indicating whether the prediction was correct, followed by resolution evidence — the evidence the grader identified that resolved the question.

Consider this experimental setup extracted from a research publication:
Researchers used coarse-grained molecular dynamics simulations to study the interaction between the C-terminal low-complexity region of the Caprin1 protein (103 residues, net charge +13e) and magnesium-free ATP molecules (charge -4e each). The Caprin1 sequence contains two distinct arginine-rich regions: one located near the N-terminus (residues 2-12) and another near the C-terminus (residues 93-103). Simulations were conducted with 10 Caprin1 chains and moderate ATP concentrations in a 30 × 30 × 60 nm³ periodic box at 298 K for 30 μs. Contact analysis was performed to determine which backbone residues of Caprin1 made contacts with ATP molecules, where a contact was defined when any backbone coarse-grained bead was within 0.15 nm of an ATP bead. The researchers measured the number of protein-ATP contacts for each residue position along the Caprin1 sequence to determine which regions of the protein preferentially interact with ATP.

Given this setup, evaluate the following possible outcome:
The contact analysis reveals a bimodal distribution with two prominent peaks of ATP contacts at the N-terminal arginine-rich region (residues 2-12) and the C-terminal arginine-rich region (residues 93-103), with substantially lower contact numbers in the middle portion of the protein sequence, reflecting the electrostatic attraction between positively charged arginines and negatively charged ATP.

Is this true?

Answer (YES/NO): NO